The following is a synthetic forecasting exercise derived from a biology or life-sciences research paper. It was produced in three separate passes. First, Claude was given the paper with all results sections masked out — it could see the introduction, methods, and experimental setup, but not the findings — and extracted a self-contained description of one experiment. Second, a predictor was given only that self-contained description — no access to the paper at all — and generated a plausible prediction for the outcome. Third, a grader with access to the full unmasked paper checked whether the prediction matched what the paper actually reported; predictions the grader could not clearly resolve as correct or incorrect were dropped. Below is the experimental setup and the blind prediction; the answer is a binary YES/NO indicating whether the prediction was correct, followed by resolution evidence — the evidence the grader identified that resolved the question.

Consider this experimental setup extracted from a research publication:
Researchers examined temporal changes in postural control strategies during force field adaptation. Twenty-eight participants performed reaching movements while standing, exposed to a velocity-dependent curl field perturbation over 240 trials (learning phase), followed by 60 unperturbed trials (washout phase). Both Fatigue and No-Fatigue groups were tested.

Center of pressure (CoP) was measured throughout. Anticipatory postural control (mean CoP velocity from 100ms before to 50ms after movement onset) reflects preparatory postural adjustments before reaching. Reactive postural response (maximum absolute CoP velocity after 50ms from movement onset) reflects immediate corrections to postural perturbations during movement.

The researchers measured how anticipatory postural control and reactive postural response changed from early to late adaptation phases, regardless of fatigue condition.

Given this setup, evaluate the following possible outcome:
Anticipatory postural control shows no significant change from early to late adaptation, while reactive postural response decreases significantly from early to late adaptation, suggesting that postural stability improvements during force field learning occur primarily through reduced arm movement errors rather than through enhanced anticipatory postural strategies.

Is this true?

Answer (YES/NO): YES